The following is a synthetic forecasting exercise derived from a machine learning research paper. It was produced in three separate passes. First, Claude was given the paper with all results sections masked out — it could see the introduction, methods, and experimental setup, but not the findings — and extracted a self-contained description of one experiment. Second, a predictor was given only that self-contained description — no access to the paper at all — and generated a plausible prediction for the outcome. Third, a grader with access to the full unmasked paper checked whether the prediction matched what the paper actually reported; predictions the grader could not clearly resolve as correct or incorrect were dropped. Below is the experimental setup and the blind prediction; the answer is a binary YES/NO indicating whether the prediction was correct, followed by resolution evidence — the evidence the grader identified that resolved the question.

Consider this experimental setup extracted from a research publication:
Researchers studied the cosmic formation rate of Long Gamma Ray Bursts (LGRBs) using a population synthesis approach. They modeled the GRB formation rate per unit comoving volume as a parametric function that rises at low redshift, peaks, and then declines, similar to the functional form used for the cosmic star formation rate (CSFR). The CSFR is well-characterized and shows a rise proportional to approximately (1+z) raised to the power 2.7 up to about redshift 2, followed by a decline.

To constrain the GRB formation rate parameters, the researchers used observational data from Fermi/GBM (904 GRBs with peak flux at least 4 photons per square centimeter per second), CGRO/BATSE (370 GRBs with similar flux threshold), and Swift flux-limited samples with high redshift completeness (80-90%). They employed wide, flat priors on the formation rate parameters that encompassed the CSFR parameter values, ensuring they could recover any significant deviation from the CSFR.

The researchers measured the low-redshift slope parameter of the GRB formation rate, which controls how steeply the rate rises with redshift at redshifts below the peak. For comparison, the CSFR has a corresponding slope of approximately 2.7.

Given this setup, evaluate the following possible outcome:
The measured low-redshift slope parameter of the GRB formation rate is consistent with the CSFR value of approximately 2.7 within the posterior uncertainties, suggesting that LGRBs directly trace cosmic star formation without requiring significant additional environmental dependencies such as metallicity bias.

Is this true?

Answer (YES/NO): NO